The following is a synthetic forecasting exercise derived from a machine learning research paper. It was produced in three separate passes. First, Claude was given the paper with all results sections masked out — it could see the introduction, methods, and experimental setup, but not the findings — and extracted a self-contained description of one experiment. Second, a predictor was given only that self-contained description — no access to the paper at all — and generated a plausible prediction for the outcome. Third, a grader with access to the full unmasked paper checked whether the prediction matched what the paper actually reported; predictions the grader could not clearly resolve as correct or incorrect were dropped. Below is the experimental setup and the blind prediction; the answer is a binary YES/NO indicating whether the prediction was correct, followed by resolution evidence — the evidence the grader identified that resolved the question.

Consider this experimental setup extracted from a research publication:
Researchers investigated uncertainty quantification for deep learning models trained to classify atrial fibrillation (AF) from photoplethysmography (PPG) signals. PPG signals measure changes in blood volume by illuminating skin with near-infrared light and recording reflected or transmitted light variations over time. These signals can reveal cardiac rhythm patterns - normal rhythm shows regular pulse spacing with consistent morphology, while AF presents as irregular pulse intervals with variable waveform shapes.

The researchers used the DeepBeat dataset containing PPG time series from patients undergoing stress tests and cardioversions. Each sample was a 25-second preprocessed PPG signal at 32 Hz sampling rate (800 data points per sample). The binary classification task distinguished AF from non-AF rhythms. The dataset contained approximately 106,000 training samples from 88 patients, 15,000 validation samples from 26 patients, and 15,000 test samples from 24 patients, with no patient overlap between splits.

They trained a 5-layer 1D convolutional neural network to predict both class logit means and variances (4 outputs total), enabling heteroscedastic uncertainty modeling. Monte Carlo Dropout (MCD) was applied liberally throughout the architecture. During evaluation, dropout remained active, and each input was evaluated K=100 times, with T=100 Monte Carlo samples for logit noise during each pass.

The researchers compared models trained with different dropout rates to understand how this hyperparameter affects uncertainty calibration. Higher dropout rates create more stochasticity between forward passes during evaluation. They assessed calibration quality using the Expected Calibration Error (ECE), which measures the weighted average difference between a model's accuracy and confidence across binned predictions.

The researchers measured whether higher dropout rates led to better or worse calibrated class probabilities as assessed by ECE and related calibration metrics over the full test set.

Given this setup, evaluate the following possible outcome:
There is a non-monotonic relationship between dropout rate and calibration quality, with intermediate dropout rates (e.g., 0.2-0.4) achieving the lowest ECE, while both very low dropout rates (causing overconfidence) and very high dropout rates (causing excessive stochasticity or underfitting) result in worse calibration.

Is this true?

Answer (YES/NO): NO